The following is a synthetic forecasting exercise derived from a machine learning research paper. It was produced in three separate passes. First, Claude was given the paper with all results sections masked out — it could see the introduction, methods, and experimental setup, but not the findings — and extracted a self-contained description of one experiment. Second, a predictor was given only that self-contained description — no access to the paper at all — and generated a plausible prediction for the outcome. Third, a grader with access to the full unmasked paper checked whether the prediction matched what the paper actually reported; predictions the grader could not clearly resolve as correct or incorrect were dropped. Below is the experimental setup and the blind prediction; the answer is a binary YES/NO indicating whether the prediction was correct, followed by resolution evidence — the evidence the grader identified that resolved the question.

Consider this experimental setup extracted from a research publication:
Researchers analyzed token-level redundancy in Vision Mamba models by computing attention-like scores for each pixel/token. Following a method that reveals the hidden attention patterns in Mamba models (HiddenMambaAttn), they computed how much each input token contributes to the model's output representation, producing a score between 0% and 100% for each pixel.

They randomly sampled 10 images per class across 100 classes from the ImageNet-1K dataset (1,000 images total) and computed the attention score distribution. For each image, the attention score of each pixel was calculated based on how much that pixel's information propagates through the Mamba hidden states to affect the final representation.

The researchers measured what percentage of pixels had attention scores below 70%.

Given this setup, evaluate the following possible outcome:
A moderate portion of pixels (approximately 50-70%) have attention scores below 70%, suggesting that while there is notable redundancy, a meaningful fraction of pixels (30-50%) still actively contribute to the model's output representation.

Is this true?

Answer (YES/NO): NO